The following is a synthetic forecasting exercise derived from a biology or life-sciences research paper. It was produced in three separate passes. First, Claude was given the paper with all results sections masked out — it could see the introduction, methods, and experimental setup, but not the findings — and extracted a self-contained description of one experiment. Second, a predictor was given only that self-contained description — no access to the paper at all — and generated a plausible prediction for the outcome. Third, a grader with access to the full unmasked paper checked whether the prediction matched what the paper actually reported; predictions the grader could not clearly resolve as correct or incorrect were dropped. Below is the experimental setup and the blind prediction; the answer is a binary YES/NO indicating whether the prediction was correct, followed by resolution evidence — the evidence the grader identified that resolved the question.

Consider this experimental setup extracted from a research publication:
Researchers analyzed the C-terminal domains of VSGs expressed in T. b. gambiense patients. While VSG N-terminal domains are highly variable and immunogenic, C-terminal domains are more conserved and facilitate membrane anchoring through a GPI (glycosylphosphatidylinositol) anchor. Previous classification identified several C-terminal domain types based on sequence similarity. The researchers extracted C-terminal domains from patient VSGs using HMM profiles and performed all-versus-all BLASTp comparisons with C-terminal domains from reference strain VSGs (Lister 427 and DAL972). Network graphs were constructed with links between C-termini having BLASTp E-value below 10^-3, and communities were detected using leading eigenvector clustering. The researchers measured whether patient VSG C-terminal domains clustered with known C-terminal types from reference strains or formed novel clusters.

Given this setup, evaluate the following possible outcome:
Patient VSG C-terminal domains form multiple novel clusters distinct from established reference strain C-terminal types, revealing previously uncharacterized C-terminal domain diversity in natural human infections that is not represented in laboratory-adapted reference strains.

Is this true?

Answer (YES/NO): NO